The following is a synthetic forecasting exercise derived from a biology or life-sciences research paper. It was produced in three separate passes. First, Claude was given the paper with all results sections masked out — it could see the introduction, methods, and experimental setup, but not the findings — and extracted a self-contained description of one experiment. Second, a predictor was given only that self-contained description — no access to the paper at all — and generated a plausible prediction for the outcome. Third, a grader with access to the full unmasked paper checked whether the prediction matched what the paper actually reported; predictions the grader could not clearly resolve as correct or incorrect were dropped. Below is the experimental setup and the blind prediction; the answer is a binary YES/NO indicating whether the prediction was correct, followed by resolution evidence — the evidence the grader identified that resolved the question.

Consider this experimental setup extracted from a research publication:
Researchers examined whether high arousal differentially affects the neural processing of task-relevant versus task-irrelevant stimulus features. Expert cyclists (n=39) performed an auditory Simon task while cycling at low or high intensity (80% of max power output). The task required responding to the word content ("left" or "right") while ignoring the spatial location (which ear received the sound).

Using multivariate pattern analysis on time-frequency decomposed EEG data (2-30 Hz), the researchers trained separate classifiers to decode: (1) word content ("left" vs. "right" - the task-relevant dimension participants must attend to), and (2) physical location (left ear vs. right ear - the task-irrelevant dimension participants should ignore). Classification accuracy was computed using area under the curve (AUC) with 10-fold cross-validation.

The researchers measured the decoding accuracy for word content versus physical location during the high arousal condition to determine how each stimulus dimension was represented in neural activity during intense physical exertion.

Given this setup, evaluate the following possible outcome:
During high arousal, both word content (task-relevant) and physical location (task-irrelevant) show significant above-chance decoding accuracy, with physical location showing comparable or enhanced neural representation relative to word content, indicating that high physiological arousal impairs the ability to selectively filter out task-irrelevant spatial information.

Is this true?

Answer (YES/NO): NO